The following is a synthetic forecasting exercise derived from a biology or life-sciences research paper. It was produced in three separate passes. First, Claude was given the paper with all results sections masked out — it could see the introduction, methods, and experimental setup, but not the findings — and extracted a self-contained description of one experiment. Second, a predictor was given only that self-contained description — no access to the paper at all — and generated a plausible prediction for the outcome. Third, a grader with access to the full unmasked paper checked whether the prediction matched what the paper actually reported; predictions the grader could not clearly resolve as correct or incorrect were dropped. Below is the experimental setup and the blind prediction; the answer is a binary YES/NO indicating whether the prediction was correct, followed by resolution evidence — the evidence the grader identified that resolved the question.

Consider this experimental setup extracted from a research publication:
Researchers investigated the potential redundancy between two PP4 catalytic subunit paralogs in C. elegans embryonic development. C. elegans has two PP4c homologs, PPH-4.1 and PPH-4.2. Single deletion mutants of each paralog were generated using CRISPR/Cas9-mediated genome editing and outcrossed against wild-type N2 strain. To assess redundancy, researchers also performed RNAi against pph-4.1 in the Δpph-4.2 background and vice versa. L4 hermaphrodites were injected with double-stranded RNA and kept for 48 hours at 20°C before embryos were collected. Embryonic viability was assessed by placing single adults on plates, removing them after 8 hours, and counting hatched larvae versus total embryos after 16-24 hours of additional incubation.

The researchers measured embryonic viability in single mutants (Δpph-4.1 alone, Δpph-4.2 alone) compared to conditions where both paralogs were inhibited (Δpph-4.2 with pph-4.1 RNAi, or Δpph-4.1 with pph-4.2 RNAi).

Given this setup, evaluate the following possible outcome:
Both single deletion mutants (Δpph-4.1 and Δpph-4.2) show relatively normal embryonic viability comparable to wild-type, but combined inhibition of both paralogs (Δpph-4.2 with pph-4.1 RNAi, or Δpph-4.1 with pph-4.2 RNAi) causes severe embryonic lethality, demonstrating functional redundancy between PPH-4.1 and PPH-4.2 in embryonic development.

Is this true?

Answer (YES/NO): NO